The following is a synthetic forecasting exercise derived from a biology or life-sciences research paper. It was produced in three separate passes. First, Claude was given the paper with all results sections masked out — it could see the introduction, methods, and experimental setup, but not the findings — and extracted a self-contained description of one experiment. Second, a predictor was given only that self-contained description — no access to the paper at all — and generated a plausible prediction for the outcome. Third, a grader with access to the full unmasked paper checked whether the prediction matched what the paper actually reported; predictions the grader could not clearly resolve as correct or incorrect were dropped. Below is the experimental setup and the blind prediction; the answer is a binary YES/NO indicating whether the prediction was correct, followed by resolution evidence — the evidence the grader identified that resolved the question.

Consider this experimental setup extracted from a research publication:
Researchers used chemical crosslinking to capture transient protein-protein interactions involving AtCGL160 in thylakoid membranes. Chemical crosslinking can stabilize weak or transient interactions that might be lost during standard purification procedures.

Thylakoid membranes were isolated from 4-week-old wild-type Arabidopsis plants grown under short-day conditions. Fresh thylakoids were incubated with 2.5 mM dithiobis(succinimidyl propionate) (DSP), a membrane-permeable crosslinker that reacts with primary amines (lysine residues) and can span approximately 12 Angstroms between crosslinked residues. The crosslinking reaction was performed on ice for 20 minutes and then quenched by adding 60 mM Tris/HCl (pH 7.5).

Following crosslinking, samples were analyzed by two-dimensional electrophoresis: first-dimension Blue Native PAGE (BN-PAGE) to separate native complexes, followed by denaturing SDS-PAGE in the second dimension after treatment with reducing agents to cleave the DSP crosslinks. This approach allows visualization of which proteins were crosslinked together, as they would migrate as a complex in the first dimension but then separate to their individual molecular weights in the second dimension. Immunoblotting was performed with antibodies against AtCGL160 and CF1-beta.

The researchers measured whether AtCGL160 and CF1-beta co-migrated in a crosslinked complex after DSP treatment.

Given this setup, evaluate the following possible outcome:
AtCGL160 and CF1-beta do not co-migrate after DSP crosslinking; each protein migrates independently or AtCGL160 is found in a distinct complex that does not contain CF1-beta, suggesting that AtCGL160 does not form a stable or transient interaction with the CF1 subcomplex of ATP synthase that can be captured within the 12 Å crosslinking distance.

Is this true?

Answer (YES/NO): NO